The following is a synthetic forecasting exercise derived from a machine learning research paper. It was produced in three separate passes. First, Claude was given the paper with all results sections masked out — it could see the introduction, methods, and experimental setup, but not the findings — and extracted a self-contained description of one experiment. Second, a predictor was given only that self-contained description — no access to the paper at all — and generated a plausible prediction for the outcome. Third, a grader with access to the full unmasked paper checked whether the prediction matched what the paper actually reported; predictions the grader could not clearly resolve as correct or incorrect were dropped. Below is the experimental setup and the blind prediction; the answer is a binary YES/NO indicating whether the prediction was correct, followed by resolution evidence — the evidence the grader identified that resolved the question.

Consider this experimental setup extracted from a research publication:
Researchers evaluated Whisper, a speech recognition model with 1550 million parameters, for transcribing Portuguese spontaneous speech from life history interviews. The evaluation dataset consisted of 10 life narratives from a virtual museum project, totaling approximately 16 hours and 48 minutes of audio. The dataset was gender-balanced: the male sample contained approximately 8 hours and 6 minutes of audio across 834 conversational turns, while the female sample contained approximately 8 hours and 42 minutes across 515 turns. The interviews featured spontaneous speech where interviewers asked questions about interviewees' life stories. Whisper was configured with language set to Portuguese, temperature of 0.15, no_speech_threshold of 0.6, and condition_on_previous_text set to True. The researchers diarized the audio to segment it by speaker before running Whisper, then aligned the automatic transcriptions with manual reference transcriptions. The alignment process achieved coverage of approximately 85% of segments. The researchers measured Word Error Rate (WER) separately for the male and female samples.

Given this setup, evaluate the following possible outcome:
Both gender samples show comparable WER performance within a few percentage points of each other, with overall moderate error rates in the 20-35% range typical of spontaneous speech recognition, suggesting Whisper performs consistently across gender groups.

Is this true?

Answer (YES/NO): NO